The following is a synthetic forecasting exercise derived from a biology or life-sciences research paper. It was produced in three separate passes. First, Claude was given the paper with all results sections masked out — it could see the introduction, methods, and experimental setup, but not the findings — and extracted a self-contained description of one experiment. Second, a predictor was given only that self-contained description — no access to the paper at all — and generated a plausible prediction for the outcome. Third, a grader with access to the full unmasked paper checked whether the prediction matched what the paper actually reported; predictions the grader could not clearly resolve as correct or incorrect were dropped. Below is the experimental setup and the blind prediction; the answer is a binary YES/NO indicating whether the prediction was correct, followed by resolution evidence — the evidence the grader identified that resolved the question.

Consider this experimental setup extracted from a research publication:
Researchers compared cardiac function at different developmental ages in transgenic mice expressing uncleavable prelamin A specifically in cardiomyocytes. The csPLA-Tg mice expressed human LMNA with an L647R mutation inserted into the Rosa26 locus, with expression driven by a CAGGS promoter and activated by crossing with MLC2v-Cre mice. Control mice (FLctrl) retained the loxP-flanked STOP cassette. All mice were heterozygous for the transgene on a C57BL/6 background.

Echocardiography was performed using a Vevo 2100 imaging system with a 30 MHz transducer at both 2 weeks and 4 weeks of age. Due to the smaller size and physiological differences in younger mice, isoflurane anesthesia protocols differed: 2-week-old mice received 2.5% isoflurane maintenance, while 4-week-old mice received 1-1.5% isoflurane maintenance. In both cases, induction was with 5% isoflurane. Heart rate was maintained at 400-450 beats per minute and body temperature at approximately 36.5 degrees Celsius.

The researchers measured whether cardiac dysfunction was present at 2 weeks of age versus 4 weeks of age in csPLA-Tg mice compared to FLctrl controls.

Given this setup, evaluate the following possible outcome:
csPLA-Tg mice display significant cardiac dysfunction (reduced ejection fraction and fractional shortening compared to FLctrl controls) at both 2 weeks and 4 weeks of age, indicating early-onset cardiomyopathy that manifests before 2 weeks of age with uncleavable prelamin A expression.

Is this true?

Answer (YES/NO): NO